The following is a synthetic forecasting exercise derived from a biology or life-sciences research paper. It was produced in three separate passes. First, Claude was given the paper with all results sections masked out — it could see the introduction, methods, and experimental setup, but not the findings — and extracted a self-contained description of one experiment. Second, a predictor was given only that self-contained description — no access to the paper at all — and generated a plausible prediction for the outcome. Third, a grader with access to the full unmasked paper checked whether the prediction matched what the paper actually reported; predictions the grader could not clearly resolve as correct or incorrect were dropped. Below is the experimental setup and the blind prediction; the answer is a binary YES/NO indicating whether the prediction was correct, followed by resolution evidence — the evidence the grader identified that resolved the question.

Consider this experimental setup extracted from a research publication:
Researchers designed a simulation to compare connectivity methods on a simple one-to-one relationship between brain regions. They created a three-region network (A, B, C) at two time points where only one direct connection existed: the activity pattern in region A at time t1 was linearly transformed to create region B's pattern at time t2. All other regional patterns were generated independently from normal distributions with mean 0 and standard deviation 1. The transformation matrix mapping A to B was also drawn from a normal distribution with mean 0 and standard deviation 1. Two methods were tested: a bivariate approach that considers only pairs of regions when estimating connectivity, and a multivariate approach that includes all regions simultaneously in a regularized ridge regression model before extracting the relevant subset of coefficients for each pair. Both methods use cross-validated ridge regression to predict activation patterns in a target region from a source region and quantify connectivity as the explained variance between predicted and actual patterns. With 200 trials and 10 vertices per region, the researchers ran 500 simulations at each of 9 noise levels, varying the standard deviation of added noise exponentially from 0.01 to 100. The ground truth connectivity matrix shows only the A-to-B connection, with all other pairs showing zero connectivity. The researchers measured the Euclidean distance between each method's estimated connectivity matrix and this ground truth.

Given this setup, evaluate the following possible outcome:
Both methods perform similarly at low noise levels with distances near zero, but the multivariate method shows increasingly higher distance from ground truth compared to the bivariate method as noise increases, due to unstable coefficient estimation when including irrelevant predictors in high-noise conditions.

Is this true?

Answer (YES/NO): NO